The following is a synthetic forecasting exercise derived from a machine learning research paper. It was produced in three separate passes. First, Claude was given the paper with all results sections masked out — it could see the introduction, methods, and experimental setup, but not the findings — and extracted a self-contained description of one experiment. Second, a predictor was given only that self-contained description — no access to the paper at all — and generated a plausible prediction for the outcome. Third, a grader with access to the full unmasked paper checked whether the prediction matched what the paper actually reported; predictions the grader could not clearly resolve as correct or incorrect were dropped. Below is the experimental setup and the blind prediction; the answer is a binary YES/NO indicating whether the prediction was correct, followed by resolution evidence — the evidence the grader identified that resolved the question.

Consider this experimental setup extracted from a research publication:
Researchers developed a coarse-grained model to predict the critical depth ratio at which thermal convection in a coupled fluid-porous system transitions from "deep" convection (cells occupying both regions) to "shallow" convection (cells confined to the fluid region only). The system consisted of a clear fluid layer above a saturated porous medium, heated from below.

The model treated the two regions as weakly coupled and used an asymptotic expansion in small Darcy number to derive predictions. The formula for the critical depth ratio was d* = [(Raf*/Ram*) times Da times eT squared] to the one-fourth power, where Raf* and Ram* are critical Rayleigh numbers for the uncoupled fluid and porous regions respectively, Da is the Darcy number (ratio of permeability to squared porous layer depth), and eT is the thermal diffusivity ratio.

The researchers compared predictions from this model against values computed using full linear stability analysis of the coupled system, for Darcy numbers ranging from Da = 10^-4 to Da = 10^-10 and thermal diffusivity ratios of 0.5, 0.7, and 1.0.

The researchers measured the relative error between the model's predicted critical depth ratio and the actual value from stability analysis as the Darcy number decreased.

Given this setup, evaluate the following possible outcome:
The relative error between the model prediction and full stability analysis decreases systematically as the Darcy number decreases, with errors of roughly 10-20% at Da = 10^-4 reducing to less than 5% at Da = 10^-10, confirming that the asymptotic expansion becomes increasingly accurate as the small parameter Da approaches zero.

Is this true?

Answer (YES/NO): NO